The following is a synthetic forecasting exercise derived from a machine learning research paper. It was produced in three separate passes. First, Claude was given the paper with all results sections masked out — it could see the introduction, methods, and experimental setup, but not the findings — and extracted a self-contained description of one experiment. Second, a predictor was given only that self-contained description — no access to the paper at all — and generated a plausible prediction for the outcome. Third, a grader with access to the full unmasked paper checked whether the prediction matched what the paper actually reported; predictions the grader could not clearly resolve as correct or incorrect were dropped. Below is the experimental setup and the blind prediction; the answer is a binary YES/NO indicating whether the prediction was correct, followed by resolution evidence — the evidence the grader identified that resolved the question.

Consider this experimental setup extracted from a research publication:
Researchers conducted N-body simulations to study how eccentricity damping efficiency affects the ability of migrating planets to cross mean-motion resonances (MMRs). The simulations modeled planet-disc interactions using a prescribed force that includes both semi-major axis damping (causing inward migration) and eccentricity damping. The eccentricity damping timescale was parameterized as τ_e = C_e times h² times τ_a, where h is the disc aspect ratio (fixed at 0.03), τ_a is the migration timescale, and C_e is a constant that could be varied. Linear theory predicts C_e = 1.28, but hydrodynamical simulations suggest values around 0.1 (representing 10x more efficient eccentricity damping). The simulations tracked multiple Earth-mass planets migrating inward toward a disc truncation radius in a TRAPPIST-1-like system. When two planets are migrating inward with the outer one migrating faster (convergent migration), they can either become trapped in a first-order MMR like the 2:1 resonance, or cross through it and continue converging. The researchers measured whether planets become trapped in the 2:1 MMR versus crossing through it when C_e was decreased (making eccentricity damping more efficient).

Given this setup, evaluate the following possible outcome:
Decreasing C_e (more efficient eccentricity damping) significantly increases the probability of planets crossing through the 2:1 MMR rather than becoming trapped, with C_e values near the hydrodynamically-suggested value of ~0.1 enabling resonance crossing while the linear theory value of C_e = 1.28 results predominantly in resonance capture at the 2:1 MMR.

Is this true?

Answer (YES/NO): YES